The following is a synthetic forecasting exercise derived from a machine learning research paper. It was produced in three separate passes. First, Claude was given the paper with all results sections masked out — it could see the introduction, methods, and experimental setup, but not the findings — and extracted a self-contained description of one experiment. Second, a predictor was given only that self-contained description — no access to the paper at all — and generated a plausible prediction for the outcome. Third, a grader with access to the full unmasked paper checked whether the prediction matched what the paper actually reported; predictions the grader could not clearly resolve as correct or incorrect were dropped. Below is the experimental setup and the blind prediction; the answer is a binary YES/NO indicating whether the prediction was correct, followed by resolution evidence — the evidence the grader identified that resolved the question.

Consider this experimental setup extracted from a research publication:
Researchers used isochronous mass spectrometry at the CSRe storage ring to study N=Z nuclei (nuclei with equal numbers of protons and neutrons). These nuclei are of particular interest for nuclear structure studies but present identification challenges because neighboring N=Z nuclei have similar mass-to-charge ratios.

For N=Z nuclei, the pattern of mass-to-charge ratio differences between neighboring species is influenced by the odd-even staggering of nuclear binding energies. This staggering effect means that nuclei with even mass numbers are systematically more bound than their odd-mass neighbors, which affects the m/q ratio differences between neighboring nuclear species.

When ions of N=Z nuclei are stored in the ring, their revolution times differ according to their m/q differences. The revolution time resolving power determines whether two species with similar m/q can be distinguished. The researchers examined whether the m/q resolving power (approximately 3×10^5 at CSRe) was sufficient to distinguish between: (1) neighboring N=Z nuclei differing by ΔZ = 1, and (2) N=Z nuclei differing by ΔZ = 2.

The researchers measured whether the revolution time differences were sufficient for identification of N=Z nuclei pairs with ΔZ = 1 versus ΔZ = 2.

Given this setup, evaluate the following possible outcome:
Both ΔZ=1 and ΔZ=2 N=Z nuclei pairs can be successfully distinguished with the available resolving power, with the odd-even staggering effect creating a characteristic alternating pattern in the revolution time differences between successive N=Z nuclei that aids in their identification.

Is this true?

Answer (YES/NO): NO